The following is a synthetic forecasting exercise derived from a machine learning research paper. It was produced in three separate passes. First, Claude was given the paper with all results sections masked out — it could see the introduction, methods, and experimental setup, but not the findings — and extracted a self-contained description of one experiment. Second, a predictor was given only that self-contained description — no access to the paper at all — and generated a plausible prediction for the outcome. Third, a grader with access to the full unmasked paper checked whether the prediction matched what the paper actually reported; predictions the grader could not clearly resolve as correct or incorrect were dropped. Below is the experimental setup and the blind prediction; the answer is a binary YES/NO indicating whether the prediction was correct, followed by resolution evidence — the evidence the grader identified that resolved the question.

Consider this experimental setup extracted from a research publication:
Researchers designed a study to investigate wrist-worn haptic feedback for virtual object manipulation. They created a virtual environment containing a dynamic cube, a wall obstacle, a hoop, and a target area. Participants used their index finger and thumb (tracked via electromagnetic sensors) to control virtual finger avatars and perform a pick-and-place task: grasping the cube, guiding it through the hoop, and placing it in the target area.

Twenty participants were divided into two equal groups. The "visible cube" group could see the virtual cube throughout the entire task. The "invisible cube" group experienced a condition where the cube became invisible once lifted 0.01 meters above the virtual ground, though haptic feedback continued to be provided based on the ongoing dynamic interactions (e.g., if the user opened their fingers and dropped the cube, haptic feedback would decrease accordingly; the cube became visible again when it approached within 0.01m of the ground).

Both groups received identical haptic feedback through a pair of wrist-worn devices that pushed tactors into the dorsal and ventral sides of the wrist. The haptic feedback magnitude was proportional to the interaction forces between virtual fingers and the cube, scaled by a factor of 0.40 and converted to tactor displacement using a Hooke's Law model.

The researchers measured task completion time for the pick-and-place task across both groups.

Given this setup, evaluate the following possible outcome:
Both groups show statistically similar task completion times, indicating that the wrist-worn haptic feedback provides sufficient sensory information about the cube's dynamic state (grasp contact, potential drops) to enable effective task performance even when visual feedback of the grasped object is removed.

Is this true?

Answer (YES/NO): NO